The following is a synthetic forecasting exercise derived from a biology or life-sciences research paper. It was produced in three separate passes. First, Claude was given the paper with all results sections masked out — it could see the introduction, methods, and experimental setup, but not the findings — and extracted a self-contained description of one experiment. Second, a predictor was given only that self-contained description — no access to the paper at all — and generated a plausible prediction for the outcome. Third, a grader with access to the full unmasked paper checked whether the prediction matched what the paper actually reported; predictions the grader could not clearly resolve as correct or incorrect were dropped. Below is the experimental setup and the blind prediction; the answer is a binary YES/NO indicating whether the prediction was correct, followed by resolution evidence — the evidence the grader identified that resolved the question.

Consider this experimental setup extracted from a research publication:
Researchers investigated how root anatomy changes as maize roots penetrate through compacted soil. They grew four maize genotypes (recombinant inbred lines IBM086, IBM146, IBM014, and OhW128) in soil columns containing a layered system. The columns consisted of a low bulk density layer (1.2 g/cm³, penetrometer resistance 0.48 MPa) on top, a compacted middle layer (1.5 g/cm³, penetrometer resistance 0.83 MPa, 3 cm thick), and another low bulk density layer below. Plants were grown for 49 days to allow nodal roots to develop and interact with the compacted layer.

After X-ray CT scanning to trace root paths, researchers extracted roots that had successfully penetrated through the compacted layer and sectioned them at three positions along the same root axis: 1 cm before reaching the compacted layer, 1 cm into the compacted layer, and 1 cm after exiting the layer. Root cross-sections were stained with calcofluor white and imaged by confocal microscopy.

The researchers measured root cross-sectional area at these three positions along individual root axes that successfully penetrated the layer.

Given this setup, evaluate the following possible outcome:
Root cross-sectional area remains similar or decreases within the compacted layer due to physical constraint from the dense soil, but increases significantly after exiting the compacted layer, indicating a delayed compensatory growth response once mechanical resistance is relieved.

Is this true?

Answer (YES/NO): NO